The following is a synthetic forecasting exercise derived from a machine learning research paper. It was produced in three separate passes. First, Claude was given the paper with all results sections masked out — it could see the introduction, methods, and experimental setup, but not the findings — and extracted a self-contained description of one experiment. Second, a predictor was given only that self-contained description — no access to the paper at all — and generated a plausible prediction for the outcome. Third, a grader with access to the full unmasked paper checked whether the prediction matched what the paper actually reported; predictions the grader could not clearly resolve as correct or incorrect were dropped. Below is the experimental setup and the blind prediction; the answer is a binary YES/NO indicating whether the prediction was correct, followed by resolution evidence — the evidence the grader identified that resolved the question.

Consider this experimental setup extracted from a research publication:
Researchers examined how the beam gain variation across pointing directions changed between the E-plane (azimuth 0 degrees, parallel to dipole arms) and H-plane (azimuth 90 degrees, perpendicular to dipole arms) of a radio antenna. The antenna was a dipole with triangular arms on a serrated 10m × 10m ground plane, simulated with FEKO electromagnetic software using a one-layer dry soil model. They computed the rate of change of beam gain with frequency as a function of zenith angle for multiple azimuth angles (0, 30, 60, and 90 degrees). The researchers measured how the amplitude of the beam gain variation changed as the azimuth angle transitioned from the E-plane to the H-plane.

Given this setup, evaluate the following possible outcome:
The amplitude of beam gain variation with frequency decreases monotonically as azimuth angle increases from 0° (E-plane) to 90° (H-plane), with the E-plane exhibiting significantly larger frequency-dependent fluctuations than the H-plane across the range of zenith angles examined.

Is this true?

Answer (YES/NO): YES